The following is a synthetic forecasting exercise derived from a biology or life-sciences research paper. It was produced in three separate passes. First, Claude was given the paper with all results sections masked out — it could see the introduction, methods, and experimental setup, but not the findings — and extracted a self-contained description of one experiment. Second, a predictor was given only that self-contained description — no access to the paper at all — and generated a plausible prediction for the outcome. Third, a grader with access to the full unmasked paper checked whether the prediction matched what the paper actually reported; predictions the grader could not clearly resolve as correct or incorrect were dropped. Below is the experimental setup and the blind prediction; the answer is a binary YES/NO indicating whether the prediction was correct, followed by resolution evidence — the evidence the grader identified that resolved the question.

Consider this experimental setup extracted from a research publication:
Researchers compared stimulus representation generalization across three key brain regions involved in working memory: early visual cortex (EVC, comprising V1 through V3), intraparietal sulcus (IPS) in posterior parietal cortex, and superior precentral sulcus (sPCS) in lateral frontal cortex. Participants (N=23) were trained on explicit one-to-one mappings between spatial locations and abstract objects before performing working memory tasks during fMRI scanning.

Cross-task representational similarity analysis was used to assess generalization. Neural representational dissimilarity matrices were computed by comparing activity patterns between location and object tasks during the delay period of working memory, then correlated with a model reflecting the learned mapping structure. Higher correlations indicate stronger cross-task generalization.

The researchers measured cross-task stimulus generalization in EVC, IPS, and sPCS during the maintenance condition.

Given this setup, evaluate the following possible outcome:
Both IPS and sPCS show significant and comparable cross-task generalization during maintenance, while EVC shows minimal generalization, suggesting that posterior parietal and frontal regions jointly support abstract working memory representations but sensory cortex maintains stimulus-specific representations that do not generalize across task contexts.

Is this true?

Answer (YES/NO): NO